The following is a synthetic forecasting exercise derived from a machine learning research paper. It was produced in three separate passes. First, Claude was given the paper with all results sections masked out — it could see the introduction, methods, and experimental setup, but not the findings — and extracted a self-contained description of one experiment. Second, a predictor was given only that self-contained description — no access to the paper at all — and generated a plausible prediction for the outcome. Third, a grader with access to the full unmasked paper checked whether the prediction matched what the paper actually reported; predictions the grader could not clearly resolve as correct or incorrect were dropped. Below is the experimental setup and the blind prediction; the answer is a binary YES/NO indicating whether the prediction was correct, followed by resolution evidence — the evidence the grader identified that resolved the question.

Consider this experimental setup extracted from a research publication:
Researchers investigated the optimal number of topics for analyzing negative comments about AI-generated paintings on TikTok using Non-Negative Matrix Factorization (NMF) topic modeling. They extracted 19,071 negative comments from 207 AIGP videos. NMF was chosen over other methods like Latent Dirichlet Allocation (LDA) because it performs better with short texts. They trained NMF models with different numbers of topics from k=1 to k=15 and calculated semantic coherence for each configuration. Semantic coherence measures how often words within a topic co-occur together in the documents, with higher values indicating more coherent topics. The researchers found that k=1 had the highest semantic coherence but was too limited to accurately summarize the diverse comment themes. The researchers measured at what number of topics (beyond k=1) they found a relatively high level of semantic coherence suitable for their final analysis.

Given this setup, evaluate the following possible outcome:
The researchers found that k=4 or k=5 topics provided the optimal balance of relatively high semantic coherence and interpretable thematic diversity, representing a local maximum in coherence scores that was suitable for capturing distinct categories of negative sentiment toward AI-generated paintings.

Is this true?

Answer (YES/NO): NO